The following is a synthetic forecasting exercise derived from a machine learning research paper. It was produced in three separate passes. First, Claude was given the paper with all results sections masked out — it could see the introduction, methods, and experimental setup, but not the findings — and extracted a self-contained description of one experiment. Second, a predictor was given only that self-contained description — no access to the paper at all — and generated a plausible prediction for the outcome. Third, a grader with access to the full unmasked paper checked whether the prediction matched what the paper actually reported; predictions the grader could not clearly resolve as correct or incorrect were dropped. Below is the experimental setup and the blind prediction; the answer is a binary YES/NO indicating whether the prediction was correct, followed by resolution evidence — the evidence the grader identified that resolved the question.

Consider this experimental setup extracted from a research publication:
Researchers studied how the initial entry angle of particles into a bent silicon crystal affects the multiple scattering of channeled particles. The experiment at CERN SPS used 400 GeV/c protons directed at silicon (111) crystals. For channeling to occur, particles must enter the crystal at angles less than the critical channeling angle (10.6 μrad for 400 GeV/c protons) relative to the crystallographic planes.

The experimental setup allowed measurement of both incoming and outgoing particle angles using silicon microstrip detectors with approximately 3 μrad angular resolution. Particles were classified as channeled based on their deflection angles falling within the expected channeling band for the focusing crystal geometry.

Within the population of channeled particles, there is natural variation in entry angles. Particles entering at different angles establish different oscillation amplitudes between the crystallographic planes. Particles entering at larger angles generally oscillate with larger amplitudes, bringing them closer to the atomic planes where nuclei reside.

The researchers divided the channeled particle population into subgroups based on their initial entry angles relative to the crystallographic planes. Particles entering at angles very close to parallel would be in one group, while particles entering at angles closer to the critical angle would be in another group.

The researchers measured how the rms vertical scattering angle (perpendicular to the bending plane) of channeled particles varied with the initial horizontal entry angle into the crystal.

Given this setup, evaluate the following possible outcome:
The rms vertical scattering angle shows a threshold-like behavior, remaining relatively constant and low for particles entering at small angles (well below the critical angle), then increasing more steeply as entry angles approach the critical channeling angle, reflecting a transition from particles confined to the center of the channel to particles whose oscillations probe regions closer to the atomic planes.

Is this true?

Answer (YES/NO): NO